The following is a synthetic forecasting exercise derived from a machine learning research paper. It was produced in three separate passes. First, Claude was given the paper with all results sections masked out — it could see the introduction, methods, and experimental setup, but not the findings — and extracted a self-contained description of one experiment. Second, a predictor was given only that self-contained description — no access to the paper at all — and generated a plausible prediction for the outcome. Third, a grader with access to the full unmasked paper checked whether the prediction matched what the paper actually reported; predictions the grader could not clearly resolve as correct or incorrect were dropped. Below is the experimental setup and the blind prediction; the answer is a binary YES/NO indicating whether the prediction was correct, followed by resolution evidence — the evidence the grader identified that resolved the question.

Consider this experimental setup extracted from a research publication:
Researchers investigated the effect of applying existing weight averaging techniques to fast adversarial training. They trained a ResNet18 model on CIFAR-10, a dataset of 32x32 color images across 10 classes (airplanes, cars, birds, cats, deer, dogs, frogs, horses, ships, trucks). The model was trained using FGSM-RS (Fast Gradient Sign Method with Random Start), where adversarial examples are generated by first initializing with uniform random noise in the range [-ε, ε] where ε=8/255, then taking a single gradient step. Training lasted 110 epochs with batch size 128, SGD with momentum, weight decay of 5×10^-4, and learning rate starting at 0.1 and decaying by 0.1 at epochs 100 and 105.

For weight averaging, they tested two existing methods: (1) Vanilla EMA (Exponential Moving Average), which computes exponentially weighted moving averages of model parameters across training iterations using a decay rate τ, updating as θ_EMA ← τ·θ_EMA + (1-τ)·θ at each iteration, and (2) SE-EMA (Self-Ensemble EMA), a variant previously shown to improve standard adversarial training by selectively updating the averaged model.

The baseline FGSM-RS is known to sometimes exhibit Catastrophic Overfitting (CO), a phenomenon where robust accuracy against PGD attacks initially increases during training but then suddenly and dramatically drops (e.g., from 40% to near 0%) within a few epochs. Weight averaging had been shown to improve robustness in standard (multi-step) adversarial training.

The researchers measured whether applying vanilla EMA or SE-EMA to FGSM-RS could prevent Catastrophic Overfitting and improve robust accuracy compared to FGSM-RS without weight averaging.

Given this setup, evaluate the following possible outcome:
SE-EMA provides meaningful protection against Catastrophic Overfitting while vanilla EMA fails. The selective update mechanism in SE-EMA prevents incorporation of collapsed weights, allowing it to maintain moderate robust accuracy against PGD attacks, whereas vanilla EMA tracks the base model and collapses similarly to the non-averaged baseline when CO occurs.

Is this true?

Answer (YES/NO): NO